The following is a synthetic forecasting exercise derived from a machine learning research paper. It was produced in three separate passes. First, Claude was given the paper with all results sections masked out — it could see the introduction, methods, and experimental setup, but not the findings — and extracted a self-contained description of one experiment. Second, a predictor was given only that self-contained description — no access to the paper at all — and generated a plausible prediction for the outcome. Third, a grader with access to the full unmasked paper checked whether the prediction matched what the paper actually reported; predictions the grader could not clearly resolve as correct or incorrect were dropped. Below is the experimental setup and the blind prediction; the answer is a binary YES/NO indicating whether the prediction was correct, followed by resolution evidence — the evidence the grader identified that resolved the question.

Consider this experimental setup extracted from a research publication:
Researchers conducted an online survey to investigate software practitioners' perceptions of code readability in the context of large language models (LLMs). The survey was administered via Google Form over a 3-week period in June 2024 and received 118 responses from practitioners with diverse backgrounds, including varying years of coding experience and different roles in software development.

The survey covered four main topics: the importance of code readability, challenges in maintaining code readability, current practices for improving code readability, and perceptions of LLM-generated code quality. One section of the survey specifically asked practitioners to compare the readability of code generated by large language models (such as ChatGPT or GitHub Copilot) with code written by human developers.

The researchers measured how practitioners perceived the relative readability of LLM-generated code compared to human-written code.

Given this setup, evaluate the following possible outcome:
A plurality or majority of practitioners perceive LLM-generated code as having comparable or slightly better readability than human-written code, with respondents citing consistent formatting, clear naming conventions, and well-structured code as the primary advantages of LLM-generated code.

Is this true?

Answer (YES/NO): NO